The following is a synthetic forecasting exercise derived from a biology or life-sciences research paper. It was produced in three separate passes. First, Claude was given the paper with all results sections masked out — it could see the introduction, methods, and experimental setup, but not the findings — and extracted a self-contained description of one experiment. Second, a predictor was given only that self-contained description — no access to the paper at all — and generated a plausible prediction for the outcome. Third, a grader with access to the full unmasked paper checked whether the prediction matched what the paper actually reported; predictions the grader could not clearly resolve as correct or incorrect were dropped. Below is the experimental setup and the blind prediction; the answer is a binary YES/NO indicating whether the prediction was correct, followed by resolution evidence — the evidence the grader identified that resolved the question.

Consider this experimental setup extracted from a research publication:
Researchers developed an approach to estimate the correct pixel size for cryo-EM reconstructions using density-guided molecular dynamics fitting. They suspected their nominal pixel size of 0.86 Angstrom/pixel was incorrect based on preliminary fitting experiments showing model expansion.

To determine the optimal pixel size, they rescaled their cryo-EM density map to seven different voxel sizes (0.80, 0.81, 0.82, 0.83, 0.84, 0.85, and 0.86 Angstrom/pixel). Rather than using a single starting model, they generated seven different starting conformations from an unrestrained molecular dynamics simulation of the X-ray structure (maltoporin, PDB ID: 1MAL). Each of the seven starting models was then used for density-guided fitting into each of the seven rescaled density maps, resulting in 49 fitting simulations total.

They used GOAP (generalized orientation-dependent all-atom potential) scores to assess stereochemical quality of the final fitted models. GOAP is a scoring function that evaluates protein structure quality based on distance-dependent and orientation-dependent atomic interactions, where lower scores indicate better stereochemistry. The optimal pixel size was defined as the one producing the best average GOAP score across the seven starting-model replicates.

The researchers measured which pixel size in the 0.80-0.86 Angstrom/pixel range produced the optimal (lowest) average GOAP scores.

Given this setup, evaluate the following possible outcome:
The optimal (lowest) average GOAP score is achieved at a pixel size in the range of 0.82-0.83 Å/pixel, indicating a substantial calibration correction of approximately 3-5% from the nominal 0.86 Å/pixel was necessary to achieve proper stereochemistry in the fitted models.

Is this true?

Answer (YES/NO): YES